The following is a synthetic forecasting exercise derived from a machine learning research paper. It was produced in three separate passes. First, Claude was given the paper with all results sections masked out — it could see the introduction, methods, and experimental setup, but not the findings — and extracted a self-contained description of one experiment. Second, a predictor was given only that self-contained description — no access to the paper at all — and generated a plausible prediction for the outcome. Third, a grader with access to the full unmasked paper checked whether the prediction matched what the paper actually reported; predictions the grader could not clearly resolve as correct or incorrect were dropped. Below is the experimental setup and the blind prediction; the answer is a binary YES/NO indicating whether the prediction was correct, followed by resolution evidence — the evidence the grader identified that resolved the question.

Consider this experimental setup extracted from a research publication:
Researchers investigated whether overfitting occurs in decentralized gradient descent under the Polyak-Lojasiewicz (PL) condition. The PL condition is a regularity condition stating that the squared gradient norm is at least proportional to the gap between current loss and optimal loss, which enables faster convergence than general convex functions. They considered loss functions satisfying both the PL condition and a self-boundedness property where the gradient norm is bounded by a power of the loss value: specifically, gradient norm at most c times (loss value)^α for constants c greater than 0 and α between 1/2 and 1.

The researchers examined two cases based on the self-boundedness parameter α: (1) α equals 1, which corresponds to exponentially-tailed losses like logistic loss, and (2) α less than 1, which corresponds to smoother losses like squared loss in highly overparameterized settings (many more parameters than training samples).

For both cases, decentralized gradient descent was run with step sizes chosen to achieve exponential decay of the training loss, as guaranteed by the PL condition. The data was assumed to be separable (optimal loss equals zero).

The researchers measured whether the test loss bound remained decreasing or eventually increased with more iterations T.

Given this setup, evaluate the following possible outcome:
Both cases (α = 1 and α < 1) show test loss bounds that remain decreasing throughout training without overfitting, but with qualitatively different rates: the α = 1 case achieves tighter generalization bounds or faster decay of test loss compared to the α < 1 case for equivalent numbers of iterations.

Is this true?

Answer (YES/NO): NO